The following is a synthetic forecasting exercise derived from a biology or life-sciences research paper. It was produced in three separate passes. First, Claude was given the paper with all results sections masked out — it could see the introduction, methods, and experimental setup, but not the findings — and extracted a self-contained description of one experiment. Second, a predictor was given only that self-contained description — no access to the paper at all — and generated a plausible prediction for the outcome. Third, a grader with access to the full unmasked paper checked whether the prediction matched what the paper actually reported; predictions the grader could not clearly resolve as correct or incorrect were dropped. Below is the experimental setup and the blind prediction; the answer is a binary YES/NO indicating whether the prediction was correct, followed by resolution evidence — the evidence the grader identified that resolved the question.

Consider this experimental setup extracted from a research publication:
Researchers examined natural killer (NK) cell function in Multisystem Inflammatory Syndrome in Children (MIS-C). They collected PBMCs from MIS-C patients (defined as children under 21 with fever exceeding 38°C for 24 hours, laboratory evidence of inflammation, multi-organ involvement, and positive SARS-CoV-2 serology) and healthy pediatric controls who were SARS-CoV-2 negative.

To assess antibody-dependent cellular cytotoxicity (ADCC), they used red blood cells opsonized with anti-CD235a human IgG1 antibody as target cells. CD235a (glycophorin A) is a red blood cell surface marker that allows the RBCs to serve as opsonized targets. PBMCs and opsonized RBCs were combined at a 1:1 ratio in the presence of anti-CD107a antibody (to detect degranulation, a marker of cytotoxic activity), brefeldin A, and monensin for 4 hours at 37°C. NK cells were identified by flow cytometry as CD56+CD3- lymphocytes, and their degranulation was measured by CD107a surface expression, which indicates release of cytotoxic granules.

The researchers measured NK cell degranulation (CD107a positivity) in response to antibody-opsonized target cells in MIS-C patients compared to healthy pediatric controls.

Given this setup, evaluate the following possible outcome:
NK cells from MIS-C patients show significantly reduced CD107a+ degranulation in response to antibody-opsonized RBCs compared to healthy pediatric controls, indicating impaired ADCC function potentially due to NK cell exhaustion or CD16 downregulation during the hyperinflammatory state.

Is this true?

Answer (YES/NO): YES